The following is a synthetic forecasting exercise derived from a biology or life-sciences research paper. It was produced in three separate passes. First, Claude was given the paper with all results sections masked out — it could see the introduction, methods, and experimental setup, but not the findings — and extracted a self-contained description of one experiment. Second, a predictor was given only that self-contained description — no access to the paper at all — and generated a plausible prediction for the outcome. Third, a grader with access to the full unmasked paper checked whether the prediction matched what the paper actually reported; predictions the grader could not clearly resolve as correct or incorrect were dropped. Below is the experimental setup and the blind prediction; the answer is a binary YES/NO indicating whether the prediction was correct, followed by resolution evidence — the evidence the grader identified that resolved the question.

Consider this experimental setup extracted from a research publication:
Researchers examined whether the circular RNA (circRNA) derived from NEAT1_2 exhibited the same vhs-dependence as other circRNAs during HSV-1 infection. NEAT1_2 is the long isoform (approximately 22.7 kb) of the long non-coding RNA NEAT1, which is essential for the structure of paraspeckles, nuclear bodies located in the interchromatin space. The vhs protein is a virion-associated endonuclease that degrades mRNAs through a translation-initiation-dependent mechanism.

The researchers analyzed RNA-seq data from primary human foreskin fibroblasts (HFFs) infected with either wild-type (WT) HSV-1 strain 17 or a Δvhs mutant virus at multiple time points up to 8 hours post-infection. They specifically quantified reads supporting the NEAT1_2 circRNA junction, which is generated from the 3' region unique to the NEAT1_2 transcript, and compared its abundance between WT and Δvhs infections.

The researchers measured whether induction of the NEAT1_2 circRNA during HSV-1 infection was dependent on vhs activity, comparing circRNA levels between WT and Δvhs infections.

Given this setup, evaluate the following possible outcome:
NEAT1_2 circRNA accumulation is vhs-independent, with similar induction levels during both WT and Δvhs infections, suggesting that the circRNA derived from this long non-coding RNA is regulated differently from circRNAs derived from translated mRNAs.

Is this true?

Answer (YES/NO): NO